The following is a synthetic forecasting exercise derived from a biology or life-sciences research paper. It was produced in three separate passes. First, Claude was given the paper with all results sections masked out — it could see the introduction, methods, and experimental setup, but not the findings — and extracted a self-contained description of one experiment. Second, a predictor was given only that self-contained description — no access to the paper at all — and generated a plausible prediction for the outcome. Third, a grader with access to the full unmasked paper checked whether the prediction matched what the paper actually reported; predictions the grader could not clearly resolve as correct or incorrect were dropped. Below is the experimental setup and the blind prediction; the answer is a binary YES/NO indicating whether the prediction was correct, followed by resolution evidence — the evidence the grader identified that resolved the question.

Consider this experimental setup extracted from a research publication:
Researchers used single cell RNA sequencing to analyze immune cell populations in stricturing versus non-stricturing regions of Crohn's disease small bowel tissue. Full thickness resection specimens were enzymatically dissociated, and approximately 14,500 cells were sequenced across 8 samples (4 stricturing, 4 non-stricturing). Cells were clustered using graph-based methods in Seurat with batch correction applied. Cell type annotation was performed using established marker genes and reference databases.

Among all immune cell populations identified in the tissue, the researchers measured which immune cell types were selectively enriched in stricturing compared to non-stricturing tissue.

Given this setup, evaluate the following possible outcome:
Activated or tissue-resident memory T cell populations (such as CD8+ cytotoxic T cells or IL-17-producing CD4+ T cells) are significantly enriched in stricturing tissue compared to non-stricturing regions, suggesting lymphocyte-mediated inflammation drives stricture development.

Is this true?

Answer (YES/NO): NO